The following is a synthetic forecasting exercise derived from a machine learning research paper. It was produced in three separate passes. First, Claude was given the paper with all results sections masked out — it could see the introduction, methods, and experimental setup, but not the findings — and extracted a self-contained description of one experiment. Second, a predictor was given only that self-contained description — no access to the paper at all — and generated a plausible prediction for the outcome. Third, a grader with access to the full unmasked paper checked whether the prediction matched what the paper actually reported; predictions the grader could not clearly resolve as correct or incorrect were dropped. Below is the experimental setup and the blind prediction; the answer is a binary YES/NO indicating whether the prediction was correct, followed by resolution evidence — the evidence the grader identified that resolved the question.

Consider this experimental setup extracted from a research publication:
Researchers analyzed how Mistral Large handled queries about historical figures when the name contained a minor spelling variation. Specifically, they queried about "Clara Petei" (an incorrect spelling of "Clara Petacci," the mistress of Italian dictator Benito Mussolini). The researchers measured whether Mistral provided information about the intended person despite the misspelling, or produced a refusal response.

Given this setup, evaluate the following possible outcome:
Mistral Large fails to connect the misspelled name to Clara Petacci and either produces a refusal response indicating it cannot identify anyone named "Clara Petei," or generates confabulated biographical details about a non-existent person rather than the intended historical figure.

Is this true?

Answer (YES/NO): YES